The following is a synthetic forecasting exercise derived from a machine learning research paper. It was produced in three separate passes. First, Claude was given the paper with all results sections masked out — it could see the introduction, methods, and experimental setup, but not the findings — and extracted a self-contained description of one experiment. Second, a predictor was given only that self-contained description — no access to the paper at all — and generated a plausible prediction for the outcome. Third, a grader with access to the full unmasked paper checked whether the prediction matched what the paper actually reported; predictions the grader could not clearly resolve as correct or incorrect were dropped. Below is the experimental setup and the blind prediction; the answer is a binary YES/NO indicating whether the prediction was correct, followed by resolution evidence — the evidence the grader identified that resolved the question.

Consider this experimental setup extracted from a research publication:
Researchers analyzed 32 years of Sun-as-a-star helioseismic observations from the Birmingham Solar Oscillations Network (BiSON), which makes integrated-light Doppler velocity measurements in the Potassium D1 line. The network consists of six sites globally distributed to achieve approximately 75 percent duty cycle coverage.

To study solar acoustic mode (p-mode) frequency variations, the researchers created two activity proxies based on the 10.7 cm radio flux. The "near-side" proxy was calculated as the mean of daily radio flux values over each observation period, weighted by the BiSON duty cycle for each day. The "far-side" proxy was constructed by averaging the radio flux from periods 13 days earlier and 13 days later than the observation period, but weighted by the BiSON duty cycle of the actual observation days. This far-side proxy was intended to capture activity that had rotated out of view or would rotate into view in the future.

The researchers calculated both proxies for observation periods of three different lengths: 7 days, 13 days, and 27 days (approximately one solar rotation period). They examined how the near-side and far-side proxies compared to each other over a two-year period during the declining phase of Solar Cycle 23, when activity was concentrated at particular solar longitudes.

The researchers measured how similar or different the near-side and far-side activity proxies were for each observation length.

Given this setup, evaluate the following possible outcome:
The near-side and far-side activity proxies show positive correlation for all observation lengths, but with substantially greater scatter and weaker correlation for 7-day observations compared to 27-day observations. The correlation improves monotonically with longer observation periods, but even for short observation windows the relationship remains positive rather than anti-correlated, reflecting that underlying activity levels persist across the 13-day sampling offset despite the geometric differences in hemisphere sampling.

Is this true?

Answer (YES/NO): NO